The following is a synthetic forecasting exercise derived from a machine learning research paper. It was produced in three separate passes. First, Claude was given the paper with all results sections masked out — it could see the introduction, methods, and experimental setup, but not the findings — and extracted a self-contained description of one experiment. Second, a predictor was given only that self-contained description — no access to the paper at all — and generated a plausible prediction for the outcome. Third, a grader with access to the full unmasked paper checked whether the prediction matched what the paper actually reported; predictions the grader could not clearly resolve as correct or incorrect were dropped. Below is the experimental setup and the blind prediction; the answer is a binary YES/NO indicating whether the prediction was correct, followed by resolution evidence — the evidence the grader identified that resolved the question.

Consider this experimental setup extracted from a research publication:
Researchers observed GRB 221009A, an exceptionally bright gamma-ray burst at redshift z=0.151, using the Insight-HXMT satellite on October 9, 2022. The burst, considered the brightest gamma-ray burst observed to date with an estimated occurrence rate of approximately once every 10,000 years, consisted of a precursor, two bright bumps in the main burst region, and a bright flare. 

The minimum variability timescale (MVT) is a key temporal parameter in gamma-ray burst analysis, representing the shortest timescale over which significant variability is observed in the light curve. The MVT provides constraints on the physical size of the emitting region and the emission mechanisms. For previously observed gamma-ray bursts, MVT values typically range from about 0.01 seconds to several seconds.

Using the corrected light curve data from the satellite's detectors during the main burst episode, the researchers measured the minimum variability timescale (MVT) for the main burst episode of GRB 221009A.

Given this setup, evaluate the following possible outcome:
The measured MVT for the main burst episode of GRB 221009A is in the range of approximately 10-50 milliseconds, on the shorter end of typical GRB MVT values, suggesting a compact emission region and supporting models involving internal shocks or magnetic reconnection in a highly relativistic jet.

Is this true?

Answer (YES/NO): NO